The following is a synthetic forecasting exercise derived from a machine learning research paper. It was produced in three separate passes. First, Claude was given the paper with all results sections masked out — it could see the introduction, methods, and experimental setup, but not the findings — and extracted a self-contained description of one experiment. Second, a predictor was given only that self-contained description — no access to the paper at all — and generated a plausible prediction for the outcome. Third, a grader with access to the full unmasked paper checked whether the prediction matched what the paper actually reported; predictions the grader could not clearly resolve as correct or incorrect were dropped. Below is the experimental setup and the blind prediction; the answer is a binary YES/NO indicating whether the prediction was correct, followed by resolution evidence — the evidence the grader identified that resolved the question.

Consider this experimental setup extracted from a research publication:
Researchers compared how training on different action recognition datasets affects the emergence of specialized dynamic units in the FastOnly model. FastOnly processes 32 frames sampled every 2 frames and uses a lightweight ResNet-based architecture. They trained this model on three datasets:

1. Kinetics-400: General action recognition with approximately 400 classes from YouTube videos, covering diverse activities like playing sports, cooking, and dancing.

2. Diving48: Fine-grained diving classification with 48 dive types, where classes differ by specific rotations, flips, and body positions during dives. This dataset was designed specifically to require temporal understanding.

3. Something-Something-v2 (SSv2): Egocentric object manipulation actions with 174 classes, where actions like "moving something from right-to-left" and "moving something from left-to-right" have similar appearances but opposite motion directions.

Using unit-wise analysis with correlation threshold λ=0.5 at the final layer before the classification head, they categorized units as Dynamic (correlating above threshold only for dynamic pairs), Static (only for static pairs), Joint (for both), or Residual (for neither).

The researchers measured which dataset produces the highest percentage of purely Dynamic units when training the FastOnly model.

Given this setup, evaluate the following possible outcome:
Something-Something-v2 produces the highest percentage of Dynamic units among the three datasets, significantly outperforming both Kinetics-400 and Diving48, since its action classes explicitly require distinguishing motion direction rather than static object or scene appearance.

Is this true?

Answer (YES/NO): YES